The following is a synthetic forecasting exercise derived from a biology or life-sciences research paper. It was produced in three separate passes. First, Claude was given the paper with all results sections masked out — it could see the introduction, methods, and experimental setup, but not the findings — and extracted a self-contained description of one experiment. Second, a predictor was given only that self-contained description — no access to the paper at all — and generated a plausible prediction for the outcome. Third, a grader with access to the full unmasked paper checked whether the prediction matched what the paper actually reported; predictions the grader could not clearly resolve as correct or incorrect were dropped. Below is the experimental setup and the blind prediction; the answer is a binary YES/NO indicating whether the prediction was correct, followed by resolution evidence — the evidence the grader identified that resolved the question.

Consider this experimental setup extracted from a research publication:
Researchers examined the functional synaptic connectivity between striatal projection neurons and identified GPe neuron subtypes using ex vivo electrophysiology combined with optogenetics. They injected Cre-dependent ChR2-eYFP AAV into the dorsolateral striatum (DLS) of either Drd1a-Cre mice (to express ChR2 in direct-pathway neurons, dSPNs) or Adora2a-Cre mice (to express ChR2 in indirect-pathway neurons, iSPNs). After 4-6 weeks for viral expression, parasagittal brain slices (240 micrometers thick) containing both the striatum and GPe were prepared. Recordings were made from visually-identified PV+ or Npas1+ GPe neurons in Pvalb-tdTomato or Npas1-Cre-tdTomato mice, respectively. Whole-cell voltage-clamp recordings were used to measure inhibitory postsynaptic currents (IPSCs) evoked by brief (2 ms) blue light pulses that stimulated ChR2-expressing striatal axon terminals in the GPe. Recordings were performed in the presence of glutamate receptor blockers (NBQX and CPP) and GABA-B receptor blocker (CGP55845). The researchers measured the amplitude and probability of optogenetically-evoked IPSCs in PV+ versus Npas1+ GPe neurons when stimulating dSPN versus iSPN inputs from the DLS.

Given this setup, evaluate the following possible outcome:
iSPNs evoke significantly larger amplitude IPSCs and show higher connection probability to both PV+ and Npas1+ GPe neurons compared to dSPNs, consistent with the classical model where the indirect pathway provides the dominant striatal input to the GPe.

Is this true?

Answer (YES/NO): NO